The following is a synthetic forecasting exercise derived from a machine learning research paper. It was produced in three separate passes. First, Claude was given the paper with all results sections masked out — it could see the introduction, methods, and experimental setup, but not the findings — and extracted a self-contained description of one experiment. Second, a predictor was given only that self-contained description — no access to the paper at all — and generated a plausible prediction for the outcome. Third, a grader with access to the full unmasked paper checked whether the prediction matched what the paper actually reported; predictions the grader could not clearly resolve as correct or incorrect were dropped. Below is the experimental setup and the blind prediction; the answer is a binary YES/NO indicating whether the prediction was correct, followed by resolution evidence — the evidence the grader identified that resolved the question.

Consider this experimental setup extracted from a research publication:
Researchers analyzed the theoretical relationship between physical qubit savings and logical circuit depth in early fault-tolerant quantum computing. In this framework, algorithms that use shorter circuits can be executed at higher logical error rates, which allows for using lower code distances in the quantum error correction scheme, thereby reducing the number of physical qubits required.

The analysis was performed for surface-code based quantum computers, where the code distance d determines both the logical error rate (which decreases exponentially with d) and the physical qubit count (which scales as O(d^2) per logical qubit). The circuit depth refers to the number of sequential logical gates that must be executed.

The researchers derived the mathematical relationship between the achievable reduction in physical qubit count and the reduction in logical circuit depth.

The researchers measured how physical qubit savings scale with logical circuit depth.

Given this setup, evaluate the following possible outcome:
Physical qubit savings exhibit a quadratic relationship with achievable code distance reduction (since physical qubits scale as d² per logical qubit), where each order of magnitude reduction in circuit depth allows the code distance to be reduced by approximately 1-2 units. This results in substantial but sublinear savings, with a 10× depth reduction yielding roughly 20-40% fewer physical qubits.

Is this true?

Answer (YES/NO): NO